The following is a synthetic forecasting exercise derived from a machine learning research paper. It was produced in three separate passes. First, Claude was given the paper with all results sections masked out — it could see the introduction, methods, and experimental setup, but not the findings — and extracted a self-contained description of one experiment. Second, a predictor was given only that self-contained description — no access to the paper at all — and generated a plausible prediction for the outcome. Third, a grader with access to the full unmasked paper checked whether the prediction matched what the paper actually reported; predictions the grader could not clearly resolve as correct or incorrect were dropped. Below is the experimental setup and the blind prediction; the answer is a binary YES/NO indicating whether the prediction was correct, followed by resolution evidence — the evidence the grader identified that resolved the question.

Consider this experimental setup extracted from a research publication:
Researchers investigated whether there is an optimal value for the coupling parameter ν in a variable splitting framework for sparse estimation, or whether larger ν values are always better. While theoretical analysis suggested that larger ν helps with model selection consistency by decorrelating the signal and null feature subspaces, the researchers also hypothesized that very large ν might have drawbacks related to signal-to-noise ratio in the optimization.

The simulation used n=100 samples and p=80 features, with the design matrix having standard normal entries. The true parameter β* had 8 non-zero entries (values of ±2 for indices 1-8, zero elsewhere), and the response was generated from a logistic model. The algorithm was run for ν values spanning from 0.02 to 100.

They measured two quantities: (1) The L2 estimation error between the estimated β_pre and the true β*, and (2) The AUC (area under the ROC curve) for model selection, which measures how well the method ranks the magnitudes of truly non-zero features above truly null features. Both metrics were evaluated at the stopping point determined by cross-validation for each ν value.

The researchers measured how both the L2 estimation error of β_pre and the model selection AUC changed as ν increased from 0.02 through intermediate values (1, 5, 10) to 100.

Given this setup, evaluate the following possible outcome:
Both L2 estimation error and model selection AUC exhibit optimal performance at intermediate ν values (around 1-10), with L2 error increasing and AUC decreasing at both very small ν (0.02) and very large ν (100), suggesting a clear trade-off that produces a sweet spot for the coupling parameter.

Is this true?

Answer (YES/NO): YES